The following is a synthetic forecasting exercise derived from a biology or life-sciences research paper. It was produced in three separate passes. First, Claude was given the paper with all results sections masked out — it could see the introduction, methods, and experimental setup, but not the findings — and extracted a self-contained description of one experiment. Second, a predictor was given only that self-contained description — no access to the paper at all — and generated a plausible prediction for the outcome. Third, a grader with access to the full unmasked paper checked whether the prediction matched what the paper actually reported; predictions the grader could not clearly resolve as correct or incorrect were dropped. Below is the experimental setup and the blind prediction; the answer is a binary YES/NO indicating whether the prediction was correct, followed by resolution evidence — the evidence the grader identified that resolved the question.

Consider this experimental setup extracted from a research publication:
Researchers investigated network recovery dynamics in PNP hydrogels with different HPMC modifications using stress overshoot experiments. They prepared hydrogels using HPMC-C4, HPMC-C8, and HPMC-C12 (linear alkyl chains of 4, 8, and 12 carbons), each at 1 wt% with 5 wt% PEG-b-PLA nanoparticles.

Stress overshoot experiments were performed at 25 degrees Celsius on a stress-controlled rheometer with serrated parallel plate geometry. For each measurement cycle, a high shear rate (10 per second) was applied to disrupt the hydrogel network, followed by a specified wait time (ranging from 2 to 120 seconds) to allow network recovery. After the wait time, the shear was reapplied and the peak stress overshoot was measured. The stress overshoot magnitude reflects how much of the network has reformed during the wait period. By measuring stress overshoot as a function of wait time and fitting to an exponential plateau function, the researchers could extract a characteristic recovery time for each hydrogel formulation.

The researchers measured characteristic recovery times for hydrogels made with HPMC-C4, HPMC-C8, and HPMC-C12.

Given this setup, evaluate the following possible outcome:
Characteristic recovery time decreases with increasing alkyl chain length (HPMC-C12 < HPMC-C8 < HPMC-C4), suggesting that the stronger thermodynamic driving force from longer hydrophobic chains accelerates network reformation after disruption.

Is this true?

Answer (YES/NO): NO